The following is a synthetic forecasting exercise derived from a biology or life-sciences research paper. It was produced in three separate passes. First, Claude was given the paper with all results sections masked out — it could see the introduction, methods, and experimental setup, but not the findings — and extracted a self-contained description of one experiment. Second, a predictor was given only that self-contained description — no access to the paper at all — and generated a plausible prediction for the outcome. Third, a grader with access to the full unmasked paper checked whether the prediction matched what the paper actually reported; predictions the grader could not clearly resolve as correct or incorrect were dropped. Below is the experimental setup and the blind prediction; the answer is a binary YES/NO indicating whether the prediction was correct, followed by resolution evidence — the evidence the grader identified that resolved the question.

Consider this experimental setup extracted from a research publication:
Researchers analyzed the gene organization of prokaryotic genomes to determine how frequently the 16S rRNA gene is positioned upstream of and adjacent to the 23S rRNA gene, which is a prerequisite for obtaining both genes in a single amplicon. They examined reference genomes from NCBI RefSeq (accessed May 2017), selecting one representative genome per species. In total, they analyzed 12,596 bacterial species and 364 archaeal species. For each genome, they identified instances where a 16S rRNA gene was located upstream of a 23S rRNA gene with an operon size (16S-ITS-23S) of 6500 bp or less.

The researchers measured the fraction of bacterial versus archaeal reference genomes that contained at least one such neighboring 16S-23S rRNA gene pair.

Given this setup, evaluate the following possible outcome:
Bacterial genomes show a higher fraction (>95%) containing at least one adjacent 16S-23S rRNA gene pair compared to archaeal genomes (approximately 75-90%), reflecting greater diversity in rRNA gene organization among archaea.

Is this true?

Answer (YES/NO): NO